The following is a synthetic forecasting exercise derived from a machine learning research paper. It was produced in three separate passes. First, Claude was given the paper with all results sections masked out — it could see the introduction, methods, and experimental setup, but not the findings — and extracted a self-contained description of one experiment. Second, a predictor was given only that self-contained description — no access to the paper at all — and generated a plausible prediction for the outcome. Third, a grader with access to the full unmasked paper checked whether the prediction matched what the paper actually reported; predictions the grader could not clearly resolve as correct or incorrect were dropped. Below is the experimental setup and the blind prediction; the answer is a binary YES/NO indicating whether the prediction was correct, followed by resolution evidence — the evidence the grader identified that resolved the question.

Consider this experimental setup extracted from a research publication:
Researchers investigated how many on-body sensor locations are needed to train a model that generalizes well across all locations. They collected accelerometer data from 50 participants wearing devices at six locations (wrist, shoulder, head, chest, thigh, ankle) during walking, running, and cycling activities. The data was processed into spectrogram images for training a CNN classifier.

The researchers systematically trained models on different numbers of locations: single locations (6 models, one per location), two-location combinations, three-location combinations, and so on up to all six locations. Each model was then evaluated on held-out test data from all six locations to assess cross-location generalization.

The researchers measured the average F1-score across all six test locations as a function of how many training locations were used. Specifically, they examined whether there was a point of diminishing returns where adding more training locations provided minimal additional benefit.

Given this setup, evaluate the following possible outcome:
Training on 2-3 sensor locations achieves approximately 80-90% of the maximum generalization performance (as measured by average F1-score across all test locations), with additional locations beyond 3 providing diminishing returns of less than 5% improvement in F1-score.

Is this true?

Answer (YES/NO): NO